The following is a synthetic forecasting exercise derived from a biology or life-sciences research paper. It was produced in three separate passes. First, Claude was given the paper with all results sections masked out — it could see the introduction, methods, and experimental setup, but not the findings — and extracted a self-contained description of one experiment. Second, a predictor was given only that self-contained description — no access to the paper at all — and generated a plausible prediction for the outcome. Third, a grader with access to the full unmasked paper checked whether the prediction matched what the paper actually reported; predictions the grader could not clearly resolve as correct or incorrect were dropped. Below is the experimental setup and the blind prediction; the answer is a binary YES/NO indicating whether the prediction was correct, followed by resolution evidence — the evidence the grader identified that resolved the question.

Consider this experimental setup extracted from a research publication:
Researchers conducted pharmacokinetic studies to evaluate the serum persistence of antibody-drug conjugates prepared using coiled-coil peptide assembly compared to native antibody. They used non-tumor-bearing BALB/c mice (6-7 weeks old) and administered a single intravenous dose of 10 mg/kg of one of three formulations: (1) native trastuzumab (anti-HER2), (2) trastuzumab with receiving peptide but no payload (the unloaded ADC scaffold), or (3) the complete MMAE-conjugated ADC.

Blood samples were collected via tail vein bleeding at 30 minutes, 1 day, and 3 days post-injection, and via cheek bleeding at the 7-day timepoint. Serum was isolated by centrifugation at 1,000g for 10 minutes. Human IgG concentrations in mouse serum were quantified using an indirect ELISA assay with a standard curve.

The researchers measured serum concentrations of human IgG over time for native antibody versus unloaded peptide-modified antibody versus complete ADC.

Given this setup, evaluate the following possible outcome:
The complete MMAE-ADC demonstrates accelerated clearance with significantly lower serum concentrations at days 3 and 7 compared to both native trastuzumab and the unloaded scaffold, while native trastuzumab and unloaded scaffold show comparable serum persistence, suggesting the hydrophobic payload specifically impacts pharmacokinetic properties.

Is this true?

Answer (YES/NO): NO